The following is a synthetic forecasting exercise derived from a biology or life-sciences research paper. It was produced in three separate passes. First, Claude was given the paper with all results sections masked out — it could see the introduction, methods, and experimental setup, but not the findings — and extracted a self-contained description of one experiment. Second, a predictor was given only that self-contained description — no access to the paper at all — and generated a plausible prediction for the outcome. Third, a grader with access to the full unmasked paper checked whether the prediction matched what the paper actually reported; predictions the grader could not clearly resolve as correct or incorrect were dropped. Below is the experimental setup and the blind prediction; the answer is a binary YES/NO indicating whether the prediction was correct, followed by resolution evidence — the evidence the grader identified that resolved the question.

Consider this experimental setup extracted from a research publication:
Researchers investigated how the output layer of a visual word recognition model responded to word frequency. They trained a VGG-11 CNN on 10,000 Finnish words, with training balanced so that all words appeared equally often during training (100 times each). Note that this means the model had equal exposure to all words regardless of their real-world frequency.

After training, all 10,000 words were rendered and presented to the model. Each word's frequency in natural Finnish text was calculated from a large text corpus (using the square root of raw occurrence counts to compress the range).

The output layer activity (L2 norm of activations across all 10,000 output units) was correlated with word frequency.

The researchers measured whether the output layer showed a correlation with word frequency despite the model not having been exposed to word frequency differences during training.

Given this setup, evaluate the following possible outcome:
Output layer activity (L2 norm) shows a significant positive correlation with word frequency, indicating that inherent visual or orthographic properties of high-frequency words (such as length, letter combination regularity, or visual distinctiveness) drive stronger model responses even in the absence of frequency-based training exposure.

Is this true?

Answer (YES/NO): NO